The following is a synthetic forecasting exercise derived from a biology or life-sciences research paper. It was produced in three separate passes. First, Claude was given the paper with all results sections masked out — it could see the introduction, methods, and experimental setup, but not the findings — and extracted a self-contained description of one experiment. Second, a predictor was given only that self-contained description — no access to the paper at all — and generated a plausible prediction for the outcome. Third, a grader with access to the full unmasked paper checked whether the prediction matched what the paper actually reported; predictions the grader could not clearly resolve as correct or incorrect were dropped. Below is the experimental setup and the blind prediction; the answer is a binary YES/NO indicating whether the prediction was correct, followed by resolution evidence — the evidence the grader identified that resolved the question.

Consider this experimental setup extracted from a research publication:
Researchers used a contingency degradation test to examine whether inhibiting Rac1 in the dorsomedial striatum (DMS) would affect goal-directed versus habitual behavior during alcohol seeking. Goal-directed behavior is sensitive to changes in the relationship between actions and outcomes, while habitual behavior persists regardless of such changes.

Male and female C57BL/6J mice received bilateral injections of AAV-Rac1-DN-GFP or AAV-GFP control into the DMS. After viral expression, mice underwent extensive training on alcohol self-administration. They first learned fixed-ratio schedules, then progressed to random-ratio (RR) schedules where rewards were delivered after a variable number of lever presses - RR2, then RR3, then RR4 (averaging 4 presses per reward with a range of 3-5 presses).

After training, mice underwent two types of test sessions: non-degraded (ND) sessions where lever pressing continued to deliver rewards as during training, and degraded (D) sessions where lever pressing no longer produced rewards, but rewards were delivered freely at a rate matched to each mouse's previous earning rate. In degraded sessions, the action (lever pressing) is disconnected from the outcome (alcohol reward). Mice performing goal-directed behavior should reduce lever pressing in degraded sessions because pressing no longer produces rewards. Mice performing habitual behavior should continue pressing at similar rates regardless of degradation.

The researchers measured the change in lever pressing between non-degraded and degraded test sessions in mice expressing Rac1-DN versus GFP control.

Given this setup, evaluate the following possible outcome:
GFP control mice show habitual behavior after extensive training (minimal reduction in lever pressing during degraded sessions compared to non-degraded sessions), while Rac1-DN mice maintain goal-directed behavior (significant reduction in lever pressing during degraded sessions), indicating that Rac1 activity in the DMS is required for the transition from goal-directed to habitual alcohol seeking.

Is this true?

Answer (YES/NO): NO